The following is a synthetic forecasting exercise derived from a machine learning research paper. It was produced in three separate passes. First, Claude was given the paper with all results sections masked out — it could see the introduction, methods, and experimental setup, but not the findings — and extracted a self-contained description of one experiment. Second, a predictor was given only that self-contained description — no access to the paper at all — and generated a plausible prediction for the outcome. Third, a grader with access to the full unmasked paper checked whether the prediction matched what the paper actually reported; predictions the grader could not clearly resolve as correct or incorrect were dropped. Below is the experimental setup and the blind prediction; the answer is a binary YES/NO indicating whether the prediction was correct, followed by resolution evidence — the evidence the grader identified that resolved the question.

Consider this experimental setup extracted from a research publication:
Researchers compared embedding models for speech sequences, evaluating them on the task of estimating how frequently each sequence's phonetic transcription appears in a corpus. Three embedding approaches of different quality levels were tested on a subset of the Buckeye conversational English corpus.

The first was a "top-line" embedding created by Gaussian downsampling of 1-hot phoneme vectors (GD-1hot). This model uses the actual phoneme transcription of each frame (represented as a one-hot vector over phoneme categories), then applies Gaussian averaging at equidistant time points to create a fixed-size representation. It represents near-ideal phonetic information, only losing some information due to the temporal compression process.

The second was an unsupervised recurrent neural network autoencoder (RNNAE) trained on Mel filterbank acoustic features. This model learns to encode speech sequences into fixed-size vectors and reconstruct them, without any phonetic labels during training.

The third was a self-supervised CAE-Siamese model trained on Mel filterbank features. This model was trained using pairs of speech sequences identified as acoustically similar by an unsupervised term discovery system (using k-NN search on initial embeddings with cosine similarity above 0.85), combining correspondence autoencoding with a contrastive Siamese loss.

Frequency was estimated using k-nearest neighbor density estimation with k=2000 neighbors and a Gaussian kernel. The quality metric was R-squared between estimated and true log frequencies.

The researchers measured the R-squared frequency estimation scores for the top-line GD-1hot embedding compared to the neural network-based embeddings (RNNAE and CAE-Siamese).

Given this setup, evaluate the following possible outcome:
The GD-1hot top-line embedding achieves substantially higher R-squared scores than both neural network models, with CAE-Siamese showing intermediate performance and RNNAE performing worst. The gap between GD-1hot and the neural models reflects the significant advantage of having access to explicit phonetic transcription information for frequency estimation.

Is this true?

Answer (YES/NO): YES